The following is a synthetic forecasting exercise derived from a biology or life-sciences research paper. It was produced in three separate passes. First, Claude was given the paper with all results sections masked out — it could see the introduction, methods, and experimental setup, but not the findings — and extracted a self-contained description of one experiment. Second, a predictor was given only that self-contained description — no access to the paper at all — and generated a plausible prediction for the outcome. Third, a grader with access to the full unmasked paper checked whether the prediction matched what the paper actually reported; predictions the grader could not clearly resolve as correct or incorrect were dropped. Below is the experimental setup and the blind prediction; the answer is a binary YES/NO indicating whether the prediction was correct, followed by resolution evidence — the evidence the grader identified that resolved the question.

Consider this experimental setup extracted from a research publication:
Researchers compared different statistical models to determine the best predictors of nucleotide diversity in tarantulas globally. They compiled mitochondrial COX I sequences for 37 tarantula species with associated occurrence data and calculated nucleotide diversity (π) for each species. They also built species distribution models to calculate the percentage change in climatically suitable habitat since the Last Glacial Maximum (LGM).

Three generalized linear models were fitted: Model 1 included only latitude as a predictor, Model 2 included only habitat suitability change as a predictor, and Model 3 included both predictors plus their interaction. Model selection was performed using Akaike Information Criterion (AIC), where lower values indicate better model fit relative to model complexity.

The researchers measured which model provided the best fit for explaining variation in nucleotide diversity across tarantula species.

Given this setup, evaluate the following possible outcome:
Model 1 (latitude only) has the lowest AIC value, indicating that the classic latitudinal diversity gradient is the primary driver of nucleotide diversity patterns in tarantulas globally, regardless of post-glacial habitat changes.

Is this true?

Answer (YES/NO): NO